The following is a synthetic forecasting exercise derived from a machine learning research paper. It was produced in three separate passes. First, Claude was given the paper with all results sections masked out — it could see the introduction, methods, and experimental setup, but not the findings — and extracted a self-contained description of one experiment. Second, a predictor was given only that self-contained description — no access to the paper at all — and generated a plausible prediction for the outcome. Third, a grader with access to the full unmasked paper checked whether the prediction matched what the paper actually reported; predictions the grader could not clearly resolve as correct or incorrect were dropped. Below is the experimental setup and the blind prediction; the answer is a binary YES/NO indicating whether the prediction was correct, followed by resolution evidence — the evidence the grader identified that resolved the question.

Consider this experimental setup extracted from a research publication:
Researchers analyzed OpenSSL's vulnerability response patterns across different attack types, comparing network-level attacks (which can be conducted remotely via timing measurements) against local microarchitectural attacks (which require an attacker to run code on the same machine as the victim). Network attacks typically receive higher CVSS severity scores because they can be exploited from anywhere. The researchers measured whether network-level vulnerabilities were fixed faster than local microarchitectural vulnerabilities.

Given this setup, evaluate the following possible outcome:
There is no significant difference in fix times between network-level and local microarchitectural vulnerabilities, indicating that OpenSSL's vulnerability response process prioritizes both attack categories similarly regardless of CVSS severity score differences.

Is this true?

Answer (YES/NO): YES